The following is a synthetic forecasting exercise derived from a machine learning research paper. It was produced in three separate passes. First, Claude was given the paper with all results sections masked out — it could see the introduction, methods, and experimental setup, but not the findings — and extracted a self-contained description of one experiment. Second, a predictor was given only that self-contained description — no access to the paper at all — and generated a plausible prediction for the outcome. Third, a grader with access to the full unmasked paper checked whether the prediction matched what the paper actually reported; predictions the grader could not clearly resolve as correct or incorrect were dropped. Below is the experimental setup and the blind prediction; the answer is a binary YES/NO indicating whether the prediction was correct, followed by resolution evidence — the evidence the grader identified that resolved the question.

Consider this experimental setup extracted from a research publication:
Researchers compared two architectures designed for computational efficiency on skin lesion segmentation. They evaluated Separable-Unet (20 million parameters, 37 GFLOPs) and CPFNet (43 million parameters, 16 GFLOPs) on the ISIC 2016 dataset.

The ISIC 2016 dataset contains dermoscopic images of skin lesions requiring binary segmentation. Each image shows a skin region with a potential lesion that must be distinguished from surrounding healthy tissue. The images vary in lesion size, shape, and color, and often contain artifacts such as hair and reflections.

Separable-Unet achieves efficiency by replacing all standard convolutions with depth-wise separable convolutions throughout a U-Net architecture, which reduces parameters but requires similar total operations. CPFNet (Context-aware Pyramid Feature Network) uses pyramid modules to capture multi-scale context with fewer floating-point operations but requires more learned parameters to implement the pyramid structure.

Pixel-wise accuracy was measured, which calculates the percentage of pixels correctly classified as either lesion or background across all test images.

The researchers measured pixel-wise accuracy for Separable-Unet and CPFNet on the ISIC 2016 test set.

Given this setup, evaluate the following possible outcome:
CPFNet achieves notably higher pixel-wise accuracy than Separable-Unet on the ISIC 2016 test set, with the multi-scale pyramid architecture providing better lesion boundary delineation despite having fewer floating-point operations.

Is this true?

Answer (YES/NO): NO